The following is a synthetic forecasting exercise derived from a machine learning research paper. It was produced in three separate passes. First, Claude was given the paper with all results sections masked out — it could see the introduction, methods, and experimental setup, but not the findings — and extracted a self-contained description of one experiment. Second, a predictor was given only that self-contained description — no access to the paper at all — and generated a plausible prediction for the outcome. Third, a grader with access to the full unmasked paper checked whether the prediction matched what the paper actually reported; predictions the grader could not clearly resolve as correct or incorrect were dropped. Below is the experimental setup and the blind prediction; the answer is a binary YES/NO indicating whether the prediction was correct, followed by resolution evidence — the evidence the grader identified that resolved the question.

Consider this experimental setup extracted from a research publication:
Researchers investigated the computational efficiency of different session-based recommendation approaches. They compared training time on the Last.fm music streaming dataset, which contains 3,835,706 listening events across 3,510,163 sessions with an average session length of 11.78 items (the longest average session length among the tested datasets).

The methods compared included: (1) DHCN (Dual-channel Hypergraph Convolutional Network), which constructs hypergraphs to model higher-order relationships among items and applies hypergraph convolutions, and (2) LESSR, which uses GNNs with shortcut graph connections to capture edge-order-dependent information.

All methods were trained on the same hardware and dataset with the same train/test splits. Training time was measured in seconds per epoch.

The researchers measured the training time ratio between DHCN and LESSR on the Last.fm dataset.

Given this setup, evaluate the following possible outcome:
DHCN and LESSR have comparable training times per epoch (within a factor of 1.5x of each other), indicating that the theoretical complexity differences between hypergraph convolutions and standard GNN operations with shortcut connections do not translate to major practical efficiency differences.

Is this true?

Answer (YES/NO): NO